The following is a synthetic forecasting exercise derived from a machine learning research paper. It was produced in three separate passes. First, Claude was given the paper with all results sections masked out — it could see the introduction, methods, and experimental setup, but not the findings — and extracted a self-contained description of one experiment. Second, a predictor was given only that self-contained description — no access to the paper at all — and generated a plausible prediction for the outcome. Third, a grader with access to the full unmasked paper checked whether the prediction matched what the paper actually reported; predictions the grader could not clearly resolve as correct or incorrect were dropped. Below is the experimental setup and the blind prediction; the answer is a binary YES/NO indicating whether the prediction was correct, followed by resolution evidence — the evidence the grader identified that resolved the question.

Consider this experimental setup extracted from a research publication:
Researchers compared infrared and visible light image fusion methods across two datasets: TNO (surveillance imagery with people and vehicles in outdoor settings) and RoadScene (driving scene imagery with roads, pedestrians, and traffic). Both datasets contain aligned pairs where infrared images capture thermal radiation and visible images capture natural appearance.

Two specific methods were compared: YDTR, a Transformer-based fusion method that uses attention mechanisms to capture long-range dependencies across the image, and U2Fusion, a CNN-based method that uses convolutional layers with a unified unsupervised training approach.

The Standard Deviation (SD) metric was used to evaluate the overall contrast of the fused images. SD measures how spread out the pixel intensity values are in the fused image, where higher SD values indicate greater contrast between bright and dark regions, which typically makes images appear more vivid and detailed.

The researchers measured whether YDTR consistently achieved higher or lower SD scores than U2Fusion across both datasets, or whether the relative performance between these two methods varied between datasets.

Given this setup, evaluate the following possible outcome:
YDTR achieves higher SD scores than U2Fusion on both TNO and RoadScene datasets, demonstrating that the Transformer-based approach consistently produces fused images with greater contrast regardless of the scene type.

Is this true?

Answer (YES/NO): YES